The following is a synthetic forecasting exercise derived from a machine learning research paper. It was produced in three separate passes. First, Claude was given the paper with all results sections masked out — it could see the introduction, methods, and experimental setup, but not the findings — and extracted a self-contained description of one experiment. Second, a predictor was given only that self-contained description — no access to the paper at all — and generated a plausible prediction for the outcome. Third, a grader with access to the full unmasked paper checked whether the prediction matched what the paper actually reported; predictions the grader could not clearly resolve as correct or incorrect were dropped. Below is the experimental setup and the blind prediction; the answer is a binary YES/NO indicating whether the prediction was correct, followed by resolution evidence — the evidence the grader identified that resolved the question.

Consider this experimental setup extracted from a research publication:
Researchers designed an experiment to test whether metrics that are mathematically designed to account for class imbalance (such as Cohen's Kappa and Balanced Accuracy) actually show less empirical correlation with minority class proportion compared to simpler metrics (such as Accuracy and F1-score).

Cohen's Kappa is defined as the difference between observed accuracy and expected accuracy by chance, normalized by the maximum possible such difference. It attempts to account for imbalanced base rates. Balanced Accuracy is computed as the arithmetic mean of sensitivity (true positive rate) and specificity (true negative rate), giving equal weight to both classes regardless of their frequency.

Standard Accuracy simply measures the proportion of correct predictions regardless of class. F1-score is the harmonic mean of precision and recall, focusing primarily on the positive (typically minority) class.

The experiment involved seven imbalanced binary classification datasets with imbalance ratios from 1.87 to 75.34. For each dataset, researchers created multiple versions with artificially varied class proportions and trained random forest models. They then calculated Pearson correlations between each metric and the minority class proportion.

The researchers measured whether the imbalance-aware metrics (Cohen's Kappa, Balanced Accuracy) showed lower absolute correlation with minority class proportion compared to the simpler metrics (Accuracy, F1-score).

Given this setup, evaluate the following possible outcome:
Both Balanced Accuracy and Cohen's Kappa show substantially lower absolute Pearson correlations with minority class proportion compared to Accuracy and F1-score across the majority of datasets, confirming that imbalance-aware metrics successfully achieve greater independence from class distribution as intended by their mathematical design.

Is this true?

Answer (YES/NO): NO